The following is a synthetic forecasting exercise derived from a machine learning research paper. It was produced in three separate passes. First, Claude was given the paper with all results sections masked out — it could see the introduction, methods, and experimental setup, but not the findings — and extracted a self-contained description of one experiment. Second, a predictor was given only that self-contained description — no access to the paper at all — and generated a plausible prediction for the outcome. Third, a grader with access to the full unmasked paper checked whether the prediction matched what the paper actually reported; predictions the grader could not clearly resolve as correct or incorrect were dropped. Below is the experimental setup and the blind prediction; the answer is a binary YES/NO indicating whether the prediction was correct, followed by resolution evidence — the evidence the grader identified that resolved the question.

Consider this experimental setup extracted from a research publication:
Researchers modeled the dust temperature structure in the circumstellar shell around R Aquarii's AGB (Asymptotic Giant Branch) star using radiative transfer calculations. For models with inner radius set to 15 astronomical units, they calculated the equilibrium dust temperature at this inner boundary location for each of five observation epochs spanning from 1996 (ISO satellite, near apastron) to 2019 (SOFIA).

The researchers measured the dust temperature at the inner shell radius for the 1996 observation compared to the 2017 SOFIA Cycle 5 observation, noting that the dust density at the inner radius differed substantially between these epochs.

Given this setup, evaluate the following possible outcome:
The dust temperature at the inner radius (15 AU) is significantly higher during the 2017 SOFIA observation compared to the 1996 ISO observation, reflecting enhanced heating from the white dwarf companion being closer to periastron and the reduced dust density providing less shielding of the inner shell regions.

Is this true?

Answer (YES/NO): NO